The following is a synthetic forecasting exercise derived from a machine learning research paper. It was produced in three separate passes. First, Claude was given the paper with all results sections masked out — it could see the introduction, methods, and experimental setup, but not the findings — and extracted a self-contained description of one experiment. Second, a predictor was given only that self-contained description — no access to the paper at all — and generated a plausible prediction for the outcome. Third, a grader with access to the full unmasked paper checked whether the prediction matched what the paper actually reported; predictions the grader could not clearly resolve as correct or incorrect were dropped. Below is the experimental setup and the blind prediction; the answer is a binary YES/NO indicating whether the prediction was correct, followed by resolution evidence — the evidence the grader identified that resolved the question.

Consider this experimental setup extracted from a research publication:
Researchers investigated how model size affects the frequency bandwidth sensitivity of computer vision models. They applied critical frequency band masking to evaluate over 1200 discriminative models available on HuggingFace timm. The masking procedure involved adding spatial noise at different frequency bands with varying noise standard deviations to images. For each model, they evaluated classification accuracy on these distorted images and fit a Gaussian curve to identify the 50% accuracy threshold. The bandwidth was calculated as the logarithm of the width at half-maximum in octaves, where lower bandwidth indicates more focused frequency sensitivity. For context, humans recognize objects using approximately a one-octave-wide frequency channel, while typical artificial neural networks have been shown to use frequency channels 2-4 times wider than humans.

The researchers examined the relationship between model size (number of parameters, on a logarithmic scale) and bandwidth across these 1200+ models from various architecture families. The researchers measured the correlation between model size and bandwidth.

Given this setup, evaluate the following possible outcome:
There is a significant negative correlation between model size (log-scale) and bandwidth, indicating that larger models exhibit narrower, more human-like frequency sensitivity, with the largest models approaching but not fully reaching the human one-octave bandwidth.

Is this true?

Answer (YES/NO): YES